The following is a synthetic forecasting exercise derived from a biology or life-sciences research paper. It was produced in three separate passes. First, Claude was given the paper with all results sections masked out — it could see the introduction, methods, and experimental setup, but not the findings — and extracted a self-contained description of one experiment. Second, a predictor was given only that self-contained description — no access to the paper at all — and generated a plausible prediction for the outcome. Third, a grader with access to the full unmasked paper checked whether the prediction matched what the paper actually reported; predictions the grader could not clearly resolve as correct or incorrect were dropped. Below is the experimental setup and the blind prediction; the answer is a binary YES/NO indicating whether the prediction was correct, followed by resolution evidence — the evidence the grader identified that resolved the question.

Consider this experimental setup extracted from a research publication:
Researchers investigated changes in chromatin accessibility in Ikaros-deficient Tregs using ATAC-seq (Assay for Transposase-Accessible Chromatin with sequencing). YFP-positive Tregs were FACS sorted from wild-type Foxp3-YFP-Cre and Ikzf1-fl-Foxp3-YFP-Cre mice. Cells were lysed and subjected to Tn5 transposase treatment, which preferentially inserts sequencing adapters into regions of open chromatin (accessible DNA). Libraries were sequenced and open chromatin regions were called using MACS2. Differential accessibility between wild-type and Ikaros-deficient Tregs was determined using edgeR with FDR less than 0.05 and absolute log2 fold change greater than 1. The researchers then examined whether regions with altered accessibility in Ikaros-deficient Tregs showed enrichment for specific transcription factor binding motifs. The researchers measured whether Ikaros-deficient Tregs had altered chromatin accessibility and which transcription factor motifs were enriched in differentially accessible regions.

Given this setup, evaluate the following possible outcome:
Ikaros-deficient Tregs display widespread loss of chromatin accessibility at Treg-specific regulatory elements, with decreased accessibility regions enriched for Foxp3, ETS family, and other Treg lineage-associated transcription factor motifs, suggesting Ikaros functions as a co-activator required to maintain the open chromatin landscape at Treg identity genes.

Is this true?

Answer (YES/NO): NO